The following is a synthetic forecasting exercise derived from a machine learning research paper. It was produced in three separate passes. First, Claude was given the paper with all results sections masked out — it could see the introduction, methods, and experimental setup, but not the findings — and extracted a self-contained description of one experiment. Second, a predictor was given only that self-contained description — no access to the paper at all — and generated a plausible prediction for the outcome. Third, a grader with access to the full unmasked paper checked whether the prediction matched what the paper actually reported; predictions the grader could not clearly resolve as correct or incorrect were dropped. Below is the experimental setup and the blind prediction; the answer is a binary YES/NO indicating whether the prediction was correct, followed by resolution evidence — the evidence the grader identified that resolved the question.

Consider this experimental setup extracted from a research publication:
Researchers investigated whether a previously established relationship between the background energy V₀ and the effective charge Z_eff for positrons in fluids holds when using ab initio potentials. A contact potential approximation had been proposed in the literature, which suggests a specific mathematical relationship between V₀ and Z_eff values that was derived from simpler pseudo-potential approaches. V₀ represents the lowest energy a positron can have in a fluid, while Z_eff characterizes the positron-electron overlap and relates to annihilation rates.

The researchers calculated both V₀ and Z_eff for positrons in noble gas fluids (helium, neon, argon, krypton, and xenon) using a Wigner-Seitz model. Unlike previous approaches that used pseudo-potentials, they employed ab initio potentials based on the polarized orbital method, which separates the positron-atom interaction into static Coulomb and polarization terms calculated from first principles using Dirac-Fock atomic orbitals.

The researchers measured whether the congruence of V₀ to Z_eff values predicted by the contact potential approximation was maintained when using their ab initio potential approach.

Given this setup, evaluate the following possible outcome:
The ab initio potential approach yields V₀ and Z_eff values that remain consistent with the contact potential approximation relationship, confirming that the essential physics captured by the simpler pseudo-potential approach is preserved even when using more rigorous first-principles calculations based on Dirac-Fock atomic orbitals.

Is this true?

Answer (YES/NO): NO